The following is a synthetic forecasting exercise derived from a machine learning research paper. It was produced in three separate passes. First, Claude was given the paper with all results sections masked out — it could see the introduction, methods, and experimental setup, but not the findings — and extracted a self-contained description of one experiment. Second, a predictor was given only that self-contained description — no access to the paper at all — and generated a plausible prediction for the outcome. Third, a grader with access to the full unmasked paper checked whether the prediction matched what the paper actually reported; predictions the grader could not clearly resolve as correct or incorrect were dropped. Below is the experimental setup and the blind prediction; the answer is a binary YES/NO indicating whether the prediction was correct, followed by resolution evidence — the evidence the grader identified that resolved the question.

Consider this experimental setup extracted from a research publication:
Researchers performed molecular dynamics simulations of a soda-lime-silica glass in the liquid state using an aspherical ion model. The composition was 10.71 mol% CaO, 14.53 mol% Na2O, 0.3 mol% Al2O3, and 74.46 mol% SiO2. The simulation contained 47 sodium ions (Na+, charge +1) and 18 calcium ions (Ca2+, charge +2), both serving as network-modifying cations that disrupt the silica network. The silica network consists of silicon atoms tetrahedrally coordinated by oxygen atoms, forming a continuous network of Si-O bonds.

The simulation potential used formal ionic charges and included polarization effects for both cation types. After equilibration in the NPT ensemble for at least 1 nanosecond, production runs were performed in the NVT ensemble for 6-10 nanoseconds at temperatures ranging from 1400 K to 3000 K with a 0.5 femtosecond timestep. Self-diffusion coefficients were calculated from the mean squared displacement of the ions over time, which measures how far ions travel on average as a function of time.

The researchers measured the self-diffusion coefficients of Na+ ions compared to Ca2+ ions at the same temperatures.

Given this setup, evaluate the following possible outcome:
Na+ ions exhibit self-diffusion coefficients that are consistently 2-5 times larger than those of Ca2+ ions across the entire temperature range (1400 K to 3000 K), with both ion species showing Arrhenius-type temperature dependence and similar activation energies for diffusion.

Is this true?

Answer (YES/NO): NO